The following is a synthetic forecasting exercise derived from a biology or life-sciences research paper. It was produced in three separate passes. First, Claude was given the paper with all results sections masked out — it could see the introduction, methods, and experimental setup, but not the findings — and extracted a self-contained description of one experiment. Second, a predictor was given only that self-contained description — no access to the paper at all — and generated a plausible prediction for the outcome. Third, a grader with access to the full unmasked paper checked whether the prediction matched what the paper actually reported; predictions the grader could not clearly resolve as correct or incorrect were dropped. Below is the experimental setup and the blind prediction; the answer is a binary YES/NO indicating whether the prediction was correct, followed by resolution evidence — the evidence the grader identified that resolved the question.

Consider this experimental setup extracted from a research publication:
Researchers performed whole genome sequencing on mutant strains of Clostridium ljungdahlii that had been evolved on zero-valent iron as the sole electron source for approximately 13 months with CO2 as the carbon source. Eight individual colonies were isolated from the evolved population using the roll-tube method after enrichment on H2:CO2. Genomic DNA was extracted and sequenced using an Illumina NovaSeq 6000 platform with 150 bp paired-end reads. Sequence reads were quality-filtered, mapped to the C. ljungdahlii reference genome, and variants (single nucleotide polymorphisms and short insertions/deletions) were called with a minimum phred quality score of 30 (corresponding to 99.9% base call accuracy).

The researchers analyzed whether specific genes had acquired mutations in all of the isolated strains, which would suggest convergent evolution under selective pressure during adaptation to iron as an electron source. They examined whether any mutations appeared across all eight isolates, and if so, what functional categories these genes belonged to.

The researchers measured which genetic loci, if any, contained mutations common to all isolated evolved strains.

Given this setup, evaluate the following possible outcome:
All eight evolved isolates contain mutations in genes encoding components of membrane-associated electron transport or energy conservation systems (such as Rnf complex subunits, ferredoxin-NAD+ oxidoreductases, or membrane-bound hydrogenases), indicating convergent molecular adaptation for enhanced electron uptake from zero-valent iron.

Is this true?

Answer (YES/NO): NO